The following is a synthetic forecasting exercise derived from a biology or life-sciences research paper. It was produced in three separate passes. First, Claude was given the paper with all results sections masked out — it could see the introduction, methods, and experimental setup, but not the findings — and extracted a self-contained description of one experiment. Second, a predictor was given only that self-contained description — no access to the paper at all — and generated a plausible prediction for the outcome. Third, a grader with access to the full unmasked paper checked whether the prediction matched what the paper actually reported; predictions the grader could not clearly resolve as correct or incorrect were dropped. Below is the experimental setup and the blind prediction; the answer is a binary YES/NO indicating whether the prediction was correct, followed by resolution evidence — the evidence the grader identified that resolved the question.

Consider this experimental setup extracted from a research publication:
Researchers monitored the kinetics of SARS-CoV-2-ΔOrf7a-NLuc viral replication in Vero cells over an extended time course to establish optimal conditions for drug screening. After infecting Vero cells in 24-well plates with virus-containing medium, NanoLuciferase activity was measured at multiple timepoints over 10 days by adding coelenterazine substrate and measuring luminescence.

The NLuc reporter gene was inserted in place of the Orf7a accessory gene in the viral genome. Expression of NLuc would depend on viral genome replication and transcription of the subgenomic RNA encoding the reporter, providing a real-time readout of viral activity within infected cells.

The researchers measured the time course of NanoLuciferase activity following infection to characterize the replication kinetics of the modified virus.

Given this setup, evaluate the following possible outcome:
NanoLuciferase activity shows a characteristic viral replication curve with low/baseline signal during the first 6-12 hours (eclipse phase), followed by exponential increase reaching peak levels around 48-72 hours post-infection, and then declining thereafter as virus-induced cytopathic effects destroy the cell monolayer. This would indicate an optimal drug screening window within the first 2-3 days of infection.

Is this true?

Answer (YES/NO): NO